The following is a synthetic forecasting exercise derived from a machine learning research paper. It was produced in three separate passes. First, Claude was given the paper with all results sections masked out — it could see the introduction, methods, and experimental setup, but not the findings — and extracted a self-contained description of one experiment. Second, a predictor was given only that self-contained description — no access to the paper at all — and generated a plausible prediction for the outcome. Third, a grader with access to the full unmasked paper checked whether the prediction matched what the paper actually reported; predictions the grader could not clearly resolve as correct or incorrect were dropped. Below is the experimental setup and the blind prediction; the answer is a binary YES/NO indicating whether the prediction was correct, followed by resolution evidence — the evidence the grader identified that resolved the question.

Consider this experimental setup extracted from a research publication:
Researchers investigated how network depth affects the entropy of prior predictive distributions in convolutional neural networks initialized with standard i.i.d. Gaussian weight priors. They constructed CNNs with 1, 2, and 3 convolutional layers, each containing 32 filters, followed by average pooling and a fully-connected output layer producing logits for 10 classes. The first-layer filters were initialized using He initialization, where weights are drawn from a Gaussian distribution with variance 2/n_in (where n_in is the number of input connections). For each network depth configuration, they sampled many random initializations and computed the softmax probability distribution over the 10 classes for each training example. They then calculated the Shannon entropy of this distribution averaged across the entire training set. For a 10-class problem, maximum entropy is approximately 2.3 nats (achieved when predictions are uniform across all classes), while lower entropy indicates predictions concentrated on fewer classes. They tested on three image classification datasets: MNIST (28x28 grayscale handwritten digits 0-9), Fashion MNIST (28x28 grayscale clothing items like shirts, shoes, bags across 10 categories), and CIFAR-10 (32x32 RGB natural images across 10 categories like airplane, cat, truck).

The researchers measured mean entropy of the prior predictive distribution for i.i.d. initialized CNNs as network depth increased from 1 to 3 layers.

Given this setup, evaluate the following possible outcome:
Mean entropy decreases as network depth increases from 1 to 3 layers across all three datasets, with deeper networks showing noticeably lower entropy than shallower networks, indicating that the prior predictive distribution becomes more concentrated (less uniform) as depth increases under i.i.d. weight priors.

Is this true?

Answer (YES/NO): YES